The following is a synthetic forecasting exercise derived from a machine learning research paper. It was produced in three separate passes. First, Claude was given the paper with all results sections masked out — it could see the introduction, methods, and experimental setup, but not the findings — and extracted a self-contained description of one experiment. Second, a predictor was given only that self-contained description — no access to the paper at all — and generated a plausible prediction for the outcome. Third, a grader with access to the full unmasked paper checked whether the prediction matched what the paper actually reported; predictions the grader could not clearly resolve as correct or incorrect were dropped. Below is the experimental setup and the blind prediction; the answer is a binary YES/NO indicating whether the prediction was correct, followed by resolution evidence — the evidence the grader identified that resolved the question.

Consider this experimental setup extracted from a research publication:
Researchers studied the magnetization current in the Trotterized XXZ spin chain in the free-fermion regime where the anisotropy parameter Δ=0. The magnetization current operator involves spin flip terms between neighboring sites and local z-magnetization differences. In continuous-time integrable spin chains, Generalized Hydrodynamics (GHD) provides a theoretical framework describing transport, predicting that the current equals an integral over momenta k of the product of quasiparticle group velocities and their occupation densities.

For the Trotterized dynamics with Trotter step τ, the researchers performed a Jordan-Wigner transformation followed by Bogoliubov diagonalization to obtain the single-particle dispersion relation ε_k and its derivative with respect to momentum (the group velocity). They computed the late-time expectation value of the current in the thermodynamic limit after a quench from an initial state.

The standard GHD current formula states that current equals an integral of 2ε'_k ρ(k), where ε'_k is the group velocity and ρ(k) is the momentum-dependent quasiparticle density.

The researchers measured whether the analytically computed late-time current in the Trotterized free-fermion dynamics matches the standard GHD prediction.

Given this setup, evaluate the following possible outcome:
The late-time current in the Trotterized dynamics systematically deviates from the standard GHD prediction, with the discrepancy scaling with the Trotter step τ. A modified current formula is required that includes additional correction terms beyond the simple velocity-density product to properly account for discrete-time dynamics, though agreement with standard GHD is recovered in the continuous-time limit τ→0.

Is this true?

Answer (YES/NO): NO